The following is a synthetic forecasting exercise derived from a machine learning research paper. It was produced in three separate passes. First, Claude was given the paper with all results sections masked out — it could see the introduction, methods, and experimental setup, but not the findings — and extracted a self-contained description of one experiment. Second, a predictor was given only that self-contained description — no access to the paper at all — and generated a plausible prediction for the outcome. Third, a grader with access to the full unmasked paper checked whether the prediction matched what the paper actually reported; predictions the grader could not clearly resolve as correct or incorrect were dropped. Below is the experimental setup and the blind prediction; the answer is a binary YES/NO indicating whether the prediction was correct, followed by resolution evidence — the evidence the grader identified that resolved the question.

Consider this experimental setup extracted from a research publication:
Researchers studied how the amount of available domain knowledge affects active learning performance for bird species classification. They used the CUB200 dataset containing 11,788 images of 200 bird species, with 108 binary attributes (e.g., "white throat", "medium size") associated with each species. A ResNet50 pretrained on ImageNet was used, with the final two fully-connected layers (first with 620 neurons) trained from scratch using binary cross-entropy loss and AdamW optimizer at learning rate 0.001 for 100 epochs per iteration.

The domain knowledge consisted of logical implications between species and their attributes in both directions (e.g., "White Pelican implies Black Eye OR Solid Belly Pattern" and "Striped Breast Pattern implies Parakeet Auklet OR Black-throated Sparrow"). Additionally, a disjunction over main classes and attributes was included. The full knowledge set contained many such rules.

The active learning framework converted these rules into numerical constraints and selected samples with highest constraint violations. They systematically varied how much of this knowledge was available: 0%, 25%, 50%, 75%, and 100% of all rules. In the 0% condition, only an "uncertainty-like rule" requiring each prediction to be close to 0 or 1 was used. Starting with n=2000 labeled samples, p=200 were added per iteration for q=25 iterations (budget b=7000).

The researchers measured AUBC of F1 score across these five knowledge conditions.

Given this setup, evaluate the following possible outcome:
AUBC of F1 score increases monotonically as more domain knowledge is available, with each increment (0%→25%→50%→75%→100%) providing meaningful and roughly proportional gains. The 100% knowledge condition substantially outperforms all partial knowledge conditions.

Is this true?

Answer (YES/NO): NO